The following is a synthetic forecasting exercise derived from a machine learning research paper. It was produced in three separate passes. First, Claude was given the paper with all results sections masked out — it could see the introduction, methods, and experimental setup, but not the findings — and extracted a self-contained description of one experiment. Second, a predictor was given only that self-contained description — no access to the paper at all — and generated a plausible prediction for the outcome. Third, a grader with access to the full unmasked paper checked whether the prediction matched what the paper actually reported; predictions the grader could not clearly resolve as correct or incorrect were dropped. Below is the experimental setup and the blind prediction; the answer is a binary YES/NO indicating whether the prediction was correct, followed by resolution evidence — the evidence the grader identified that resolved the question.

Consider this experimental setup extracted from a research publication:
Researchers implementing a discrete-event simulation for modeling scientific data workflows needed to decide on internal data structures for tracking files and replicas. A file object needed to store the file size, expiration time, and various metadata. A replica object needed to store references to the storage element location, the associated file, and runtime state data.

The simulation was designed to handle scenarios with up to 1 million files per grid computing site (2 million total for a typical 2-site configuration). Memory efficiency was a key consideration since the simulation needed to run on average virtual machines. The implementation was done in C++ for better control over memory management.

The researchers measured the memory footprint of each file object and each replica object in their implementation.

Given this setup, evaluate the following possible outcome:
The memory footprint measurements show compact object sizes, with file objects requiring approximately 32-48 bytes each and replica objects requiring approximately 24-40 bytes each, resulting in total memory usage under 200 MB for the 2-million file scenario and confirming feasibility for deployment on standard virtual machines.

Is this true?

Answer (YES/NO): NO